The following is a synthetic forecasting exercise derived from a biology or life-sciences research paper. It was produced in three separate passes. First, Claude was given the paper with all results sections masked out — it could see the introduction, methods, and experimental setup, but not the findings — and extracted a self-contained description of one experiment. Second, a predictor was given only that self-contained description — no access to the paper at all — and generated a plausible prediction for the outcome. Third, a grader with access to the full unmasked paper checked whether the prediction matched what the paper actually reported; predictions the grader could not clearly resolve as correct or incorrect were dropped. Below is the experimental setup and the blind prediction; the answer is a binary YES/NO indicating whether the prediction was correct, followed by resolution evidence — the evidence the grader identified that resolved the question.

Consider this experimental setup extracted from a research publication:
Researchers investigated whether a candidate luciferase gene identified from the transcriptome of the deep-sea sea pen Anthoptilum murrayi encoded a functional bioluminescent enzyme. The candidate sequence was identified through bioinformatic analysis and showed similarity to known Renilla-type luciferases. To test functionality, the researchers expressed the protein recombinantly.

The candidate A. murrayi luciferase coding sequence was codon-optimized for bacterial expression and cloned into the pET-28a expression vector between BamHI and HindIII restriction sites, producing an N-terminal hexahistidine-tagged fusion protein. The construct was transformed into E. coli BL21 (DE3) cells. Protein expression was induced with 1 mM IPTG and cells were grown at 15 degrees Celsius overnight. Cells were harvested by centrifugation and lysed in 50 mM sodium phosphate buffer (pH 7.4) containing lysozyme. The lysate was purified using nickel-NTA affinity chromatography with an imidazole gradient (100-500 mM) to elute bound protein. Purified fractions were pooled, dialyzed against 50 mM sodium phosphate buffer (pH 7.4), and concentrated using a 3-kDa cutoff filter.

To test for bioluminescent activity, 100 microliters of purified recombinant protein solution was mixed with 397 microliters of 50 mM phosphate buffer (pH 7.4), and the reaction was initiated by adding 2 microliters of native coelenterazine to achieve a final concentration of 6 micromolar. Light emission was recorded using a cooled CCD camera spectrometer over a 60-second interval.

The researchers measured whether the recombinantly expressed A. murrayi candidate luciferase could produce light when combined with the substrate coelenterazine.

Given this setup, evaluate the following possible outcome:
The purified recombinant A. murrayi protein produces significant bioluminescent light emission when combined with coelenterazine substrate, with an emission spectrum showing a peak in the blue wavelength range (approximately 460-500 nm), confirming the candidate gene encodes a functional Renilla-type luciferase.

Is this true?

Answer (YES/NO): YES